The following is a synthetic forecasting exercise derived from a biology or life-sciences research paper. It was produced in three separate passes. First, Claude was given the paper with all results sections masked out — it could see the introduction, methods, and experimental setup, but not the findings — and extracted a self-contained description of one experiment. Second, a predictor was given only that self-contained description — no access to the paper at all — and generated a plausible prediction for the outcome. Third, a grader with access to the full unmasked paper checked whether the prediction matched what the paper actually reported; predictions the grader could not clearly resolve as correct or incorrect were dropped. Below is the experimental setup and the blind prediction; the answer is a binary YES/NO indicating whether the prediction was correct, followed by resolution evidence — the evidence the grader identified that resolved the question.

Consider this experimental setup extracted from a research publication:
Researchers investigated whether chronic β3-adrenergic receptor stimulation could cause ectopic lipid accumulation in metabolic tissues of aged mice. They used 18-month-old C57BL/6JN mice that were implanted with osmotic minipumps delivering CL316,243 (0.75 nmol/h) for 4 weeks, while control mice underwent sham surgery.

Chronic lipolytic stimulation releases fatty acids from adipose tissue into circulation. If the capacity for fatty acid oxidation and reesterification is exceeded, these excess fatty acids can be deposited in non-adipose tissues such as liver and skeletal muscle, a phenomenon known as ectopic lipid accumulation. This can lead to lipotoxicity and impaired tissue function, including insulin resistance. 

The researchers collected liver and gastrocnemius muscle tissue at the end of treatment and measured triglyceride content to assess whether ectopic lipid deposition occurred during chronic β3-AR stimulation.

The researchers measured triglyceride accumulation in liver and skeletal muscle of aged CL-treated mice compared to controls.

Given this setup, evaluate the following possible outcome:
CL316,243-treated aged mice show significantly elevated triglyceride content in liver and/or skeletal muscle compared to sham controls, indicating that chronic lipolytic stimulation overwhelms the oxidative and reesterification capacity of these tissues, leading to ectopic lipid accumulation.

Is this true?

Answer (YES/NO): NO